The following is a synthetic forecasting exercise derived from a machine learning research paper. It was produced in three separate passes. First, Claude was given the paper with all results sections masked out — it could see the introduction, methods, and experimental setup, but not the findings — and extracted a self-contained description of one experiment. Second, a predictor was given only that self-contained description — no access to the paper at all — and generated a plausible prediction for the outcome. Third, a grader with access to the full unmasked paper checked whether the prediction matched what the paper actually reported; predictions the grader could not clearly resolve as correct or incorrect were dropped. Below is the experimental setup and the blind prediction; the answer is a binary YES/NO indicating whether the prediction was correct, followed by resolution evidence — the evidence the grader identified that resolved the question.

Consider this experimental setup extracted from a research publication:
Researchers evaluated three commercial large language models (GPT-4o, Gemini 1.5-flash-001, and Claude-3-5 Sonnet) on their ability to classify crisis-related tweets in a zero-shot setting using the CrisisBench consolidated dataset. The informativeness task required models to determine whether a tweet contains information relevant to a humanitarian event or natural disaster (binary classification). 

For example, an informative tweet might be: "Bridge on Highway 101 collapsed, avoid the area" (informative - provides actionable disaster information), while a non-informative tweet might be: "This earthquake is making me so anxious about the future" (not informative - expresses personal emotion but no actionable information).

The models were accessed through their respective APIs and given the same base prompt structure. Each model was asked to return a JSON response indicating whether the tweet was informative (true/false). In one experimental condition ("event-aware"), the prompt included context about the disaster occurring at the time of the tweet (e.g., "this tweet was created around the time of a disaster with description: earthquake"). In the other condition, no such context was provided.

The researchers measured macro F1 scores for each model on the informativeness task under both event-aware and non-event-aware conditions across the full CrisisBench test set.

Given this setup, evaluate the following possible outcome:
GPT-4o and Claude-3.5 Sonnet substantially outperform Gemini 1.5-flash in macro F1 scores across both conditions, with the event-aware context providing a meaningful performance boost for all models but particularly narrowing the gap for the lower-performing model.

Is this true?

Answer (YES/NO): NO